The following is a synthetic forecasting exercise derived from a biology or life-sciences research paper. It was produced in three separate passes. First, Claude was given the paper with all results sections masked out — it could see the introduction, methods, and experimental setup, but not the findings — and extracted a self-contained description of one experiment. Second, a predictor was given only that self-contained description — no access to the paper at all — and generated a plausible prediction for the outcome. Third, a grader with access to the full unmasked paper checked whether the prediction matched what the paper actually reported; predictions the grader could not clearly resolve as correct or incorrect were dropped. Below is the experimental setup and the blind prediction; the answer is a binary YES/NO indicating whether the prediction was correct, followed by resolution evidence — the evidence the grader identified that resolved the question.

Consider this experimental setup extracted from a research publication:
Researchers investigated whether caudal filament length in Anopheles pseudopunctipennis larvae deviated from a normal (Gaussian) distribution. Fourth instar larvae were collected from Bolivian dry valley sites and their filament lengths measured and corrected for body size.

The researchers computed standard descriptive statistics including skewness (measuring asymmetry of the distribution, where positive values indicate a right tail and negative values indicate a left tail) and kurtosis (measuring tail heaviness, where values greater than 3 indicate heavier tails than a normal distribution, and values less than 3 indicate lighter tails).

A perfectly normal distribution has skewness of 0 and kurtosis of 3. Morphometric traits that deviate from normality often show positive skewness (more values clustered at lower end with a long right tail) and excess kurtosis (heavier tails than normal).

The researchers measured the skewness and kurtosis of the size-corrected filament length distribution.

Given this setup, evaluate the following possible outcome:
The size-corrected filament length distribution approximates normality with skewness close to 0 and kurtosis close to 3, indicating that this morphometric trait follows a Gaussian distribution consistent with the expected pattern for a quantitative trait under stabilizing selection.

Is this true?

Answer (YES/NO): NO